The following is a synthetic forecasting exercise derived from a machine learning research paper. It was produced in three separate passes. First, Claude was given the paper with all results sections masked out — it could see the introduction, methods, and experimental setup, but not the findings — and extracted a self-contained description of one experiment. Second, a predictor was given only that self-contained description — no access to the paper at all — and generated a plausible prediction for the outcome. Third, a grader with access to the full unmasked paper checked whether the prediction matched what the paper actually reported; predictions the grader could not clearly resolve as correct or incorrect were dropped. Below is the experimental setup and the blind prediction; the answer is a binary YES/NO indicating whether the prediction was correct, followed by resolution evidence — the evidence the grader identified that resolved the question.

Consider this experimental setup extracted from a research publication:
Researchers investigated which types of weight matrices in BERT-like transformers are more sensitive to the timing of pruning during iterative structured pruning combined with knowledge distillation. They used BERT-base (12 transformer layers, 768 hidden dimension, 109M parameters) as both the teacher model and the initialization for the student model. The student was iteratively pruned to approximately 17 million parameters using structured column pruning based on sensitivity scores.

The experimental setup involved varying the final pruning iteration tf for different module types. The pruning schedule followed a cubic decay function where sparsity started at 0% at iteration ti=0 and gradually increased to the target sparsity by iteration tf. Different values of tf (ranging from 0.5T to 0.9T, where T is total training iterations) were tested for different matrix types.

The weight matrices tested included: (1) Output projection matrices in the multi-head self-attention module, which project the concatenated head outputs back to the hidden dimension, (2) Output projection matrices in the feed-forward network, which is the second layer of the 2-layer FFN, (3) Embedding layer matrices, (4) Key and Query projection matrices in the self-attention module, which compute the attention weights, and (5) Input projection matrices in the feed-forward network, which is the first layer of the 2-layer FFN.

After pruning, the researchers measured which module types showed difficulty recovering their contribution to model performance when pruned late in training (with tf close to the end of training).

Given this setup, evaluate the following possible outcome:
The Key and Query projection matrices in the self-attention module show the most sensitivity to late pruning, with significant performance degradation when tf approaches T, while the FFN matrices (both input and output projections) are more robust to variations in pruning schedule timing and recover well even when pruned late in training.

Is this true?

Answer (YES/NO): NO